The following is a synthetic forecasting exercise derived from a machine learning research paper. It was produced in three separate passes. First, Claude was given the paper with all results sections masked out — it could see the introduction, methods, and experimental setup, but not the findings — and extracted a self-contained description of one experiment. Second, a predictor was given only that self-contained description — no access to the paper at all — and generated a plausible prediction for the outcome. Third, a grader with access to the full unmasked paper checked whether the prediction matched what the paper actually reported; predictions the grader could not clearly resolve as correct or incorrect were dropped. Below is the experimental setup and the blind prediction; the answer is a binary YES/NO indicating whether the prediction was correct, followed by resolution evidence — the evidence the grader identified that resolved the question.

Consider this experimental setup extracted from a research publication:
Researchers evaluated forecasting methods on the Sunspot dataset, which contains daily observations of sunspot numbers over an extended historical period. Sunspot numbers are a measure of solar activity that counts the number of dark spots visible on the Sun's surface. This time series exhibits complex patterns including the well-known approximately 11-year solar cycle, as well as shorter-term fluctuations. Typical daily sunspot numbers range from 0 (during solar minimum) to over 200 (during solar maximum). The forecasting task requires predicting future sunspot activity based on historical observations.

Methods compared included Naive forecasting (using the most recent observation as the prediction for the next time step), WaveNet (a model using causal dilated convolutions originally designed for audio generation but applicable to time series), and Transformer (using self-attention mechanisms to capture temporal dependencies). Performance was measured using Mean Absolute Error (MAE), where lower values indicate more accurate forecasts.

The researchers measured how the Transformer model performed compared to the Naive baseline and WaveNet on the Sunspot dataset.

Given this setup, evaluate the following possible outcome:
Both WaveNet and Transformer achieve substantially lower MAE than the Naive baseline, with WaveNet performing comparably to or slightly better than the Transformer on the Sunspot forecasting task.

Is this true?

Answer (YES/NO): NO